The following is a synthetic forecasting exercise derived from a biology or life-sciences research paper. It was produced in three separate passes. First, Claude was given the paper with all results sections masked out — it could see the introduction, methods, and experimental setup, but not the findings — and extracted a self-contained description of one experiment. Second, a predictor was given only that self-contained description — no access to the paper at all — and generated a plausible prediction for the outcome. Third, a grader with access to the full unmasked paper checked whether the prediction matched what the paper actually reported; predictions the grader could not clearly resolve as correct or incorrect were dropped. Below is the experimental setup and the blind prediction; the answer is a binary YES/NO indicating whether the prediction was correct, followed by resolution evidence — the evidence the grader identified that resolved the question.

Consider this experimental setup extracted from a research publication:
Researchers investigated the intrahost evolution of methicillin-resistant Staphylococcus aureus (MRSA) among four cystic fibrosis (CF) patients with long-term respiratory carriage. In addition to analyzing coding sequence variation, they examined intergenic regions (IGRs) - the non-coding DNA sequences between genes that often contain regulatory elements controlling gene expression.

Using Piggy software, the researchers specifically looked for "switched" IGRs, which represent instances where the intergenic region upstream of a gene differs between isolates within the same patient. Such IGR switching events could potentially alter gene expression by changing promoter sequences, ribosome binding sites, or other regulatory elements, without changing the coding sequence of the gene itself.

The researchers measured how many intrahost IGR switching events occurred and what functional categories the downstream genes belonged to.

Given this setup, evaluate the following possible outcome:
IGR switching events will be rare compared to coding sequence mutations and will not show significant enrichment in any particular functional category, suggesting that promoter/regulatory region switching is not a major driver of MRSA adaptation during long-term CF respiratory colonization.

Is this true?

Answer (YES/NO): NO